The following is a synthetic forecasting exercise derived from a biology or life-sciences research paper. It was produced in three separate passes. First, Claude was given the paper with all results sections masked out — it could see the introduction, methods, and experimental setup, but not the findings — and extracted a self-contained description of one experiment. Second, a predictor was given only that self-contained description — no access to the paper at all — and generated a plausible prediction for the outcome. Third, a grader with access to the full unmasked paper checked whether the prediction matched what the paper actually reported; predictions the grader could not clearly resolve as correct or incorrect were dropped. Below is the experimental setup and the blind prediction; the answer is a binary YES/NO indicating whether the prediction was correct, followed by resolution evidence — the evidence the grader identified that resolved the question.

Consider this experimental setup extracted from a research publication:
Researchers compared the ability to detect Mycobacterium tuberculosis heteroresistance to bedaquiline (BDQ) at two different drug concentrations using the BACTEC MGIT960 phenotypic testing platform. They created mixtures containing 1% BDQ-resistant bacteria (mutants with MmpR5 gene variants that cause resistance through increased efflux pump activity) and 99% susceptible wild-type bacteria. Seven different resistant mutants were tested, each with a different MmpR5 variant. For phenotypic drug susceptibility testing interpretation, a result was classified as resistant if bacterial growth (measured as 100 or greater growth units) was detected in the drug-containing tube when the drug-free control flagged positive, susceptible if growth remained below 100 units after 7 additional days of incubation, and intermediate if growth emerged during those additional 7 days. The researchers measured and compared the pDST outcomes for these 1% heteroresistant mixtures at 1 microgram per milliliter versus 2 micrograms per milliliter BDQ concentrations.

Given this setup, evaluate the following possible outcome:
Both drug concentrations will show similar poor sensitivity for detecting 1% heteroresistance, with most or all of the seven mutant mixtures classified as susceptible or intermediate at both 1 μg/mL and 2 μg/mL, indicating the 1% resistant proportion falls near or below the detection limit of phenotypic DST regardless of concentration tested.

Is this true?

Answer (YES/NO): NO